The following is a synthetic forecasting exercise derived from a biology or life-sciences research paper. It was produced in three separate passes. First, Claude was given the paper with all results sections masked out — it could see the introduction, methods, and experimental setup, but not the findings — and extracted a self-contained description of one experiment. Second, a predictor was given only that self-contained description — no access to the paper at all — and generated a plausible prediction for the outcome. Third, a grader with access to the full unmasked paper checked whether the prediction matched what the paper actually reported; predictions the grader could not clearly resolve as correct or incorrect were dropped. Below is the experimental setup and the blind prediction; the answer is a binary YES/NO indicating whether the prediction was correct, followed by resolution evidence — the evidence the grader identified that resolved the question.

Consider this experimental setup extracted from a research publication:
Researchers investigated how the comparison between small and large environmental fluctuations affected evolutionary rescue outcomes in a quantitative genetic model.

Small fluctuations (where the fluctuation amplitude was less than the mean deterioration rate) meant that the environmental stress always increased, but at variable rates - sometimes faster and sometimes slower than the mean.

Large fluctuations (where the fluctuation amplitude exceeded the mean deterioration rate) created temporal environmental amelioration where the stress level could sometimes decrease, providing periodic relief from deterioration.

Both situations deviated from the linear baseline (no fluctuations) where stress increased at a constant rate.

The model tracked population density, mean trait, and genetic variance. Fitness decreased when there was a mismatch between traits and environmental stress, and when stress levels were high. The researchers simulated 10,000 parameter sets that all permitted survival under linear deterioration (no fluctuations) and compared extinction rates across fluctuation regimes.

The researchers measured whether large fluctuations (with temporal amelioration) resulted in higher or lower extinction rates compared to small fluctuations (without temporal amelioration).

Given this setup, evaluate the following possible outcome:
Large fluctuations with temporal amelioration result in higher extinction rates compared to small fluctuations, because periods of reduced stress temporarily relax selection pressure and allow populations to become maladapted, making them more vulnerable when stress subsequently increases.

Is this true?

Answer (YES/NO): NO